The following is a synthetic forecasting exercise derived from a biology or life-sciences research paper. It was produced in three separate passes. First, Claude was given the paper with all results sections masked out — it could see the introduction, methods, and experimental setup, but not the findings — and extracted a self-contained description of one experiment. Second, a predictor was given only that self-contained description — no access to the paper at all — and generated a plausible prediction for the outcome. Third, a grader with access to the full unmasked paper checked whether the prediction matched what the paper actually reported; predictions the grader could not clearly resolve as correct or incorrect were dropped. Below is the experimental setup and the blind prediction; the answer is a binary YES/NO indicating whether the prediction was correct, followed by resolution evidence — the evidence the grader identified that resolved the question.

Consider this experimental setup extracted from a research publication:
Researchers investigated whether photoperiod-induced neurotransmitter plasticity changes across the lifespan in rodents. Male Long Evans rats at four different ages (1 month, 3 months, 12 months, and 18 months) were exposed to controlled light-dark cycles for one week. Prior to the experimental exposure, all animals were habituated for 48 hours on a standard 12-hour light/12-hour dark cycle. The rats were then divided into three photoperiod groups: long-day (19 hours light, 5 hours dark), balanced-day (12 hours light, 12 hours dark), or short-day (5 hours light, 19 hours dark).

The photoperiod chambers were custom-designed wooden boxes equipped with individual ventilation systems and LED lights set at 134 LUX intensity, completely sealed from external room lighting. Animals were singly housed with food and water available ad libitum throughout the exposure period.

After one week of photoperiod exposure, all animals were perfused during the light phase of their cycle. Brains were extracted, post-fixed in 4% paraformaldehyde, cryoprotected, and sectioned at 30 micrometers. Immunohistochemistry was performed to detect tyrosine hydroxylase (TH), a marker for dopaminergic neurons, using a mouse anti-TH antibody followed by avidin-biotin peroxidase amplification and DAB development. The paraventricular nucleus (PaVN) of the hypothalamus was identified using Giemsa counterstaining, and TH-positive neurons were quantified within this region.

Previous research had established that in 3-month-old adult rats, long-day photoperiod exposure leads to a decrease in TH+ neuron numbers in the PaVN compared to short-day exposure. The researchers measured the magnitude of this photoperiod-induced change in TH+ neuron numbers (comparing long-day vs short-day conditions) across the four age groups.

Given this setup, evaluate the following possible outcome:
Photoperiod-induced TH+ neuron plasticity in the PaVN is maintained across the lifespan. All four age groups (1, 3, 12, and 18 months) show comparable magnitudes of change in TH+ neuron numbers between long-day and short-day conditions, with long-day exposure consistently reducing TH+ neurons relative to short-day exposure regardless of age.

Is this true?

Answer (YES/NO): NO